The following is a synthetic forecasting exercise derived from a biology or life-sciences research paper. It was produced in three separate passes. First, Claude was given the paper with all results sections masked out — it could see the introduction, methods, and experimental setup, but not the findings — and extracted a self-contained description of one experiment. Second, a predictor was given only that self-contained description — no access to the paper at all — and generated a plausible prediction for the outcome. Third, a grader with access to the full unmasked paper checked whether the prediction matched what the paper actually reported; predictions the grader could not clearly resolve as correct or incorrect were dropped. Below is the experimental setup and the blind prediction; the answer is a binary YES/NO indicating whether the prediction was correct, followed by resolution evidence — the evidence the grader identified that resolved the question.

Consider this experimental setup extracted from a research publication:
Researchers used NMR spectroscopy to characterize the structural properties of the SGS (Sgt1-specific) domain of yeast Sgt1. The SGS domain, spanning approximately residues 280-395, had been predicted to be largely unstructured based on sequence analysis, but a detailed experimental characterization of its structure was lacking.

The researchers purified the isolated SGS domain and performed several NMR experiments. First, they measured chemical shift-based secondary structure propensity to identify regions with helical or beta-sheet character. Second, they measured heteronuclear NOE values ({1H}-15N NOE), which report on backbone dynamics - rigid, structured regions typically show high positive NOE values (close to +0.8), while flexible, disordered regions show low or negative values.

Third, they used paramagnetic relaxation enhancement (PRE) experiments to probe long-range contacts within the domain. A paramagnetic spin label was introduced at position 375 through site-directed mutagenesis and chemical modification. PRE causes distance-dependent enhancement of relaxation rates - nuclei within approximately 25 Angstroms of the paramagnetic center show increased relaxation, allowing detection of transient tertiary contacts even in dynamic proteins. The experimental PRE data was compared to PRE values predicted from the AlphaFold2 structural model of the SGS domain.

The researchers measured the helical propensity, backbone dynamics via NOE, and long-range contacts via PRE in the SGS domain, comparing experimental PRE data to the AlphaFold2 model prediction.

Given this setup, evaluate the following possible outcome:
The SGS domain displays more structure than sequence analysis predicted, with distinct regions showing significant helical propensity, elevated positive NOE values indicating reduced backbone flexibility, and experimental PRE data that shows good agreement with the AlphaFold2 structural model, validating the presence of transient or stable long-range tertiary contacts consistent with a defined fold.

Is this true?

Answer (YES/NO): NO